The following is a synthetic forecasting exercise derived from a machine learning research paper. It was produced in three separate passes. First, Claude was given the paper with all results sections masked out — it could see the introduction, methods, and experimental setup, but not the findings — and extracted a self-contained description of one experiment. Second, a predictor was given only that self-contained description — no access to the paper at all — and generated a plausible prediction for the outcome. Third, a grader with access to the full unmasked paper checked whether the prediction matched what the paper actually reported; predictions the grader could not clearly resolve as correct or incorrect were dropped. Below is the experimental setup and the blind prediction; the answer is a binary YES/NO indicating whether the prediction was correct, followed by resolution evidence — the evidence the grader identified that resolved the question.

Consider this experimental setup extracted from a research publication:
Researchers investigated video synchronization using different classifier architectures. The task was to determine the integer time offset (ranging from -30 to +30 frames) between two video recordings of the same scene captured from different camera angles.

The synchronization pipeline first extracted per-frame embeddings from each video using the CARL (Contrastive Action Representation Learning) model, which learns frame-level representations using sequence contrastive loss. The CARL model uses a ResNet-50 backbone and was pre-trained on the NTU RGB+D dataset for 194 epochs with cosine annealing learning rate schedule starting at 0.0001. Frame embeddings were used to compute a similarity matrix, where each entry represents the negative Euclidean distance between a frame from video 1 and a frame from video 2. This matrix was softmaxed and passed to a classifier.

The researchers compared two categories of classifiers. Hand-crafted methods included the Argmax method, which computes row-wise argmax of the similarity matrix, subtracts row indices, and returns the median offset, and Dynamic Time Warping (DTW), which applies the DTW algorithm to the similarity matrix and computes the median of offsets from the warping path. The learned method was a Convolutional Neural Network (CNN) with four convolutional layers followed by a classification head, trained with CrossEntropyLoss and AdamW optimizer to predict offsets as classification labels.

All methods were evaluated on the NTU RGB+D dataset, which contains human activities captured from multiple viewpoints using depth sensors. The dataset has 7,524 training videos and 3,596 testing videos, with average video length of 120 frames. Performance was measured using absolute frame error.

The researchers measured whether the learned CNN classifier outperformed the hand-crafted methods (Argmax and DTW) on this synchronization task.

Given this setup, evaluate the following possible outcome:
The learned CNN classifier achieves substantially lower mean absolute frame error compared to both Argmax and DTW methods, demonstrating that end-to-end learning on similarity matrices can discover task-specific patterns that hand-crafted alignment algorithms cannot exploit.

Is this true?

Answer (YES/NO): YES